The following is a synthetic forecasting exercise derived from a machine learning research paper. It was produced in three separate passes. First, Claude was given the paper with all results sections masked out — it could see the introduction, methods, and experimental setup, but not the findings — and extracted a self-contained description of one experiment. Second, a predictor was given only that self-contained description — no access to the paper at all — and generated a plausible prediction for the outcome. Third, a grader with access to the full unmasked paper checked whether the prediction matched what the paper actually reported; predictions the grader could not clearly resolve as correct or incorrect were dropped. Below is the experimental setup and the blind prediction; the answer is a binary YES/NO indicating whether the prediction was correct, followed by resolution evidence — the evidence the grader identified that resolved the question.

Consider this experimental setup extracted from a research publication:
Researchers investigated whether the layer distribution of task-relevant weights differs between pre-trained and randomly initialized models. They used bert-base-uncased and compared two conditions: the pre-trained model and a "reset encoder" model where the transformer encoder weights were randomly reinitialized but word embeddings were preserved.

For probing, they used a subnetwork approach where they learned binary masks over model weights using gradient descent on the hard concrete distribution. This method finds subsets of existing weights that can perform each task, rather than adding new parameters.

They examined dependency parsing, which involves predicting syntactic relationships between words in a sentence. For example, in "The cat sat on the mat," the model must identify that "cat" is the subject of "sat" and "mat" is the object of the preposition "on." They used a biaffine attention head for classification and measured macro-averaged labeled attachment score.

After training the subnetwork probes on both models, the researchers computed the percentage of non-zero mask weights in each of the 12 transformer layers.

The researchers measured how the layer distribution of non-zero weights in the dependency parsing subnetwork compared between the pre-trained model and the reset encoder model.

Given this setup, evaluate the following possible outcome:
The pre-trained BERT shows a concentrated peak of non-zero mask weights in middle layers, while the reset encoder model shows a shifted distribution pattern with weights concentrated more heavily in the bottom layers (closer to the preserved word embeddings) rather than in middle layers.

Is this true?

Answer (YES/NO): NO